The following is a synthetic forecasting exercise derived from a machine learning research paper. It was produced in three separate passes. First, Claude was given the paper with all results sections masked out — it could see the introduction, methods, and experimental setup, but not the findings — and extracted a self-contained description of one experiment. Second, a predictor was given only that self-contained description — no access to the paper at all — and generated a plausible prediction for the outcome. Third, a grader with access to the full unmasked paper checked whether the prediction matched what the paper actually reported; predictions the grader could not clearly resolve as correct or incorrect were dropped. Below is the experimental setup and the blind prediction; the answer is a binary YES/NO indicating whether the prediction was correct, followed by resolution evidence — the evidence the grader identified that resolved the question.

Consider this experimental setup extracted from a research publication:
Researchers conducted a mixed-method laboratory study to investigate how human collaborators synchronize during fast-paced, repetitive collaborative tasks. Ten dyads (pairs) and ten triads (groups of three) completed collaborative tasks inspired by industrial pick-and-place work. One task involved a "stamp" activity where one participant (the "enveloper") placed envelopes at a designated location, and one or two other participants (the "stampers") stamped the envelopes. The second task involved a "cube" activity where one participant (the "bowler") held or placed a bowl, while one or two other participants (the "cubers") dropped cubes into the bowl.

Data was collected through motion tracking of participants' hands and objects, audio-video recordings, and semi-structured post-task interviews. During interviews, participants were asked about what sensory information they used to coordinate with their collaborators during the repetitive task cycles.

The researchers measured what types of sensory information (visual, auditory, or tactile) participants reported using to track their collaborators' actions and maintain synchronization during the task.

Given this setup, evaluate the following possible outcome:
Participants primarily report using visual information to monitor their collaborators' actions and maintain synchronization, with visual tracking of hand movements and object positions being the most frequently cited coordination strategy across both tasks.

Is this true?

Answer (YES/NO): NO